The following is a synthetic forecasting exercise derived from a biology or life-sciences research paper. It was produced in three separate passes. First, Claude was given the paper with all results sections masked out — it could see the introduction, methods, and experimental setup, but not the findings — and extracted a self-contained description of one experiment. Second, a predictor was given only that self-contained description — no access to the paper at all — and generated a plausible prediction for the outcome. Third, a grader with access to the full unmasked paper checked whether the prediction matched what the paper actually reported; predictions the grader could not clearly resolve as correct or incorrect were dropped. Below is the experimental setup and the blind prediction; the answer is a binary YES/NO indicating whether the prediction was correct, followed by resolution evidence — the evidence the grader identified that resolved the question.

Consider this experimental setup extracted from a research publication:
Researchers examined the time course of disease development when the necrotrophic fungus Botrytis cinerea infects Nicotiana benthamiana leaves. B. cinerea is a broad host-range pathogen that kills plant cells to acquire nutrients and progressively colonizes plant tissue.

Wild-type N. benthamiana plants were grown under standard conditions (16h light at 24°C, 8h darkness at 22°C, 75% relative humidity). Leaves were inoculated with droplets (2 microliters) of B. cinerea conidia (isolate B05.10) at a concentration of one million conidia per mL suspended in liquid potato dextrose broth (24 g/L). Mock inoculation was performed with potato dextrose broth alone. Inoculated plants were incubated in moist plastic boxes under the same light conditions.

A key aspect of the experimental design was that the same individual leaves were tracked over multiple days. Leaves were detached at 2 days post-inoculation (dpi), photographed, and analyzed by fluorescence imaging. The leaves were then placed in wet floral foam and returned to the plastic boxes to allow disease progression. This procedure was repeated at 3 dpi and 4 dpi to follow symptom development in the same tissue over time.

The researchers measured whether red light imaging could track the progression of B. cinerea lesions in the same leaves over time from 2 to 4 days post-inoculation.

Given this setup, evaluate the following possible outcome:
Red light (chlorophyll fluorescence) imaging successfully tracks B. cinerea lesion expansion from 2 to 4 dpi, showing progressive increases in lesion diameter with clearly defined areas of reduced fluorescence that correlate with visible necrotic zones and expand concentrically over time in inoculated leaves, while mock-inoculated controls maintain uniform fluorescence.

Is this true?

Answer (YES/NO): NO